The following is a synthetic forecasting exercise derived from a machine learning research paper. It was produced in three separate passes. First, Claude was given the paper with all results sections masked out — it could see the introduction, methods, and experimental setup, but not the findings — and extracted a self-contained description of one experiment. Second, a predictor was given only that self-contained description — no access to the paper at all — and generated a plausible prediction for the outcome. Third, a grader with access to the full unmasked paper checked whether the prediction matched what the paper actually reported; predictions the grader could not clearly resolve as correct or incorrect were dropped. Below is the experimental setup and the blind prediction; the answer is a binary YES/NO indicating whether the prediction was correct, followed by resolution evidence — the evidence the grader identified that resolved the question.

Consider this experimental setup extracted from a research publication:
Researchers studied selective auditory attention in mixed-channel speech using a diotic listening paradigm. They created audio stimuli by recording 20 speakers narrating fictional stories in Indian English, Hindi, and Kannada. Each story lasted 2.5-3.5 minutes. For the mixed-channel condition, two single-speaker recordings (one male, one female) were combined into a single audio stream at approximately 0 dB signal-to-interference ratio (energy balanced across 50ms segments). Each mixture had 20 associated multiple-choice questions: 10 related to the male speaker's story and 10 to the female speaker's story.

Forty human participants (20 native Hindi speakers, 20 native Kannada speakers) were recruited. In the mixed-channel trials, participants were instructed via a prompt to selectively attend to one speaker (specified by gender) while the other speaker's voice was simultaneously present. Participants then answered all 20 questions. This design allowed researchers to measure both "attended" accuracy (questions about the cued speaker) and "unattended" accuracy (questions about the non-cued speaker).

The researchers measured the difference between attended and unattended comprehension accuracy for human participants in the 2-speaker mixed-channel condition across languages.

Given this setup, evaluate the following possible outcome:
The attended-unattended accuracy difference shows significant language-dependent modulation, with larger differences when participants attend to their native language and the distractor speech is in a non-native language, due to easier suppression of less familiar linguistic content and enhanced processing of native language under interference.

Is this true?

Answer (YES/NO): NO